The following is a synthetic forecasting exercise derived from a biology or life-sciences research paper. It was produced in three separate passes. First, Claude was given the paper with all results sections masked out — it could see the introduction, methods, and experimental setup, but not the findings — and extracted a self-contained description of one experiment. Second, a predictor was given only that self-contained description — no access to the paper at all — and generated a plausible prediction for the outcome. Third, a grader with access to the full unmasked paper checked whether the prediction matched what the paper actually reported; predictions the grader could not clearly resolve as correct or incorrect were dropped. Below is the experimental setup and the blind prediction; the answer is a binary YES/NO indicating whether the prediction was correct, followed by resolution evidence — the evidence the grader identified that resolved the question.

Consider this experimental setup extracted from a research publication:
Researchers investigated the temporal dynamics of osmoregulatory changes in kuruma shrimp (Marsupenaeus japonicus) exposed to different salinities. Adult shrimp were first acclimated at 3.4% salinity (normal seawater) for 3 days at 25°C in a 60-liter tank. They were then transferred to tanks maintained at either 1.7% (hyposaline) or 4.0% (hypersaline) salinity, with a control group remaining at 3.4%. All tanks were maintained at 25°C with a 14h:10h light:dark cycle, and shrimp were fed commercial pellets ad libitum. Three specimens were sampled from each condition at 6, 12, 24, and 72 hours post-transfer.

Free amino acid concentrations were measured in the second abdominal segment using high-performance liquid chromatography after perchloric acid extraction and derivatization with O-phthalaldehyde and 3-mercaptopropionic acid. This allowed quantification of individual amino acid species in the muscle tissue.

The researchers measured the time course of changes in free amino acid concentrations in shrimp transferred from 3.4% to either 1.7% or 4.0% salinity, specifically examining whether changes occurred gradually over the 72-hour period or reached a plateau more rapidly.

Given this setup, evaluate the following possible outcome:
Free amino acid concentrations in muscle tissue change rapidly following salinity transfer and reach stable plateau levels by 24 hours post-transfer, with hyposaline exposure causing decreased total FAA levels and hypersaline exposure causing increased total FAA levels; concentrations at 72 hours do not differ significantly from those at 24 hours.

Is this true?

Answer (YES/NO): YES